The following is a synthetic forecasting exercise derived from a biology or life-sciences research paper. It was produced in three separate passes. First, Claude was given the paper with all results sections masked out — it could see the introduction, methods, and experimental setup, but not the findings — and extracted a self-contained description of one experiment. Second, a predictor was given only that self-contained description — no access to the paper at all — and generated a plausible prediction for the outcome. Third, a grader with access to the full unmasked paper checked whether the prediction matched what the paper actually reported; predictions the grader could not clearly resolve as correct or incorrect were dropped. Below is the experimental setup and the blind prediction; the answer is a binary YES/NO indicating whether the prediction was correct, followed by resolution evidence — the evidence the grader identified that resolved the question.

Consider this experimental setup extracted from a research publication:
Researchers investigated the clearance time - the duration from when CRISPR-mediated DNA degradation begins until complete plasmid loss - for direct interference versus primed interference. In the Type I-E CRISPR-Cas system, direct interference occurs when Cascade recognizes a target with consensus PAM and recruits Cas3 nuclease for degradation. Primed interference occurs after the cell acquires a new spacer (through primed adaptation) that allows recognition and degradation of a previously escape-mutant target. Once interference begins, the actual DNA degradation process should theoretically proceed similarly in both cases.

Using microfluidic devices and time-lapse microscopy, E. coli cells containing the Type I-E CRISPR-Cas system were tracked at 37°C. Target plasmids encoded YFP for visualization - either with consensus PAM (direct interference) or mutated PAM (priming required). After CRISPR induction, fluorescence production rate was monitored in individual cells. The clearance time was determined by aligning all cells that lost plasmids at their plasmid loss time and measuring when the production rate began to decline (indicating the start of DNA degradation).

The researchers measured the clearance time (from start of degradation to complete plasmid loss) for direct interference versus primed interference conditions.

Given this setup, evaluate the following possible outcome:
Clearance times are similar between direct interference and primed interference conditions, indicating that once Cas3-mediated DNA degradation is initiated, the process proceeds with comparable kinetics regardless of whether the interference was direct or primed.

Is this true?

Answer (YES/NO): YES